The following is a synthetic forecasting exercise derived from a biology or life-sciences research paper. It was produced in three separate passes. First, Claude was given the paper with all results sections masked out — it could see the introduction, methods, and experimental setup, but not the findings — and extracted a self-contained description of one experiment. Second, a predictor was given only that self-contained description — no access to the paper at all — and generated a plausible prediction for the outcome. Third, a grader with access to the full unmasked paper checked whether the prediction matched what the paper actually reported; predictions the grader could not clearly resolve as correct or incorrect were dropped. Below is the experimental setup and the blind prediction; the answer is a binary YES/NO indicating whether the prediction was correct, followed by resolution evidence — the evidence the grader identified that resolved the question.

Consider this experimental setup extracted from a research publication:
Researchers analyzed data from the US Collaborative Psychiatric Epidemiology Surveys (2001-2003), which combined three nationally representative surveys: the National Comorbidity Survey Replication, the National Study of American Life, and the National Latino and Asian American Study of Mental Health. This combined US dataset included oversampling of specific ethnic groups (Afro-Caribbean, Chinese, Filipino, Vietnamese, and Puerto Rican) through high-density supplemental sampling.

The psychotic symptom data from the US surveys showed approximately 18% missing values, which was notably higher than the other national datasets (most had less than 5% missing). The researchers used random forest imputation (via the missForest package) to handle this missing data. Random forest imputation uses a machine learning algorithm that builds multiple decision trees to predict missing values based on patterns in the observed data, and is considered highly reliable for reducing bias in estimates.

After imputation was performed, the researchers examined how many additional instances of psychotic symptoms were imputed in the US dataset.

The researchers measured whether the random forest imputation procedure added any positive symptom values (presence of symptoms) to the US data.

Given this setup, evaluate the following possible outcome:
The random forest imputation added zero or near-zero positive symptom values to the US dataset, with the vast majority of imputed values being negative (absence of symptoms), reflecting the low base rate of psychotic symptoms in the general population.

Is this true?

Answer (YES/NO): YES